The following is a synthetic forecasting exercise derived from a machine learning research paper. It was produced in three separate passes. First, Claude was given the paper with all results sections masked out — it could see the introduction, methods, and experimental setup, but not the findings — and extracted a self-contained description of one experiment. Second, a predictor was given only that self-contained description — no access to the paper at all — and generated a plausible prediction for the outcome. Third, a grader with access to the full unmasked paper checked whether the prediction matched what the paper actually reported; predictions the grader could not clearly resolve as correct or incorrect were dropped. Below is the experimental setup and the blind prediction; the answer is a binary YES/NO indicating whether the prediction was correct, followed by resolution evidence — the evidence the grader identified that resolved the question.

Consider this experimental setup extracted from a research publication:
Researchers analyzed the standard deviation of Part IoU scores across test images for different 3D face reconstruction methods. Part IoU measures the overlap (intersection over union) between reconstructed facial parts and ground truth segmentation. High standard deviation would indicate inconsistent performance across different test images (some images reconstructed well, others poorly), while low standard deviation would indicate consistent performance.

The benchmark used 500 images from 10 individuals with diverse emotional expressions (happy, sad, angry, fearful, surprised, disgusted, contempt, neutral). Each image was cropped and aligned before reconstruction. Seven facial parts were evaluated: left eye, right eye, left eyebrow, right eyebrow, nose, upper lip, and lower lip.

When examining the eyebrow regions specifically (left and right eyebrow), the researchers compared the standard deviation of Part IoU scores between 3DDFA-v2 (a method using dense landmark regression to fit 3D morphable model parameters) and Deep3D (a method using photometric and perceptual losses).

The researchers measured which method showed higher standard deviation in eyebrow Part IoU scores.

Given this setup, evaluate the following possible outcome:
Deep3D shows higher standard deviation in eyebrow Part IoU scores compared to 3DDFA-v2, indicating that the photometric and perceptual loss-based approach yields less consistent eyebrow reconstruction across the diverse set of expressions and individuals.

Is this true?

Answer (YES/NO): NO